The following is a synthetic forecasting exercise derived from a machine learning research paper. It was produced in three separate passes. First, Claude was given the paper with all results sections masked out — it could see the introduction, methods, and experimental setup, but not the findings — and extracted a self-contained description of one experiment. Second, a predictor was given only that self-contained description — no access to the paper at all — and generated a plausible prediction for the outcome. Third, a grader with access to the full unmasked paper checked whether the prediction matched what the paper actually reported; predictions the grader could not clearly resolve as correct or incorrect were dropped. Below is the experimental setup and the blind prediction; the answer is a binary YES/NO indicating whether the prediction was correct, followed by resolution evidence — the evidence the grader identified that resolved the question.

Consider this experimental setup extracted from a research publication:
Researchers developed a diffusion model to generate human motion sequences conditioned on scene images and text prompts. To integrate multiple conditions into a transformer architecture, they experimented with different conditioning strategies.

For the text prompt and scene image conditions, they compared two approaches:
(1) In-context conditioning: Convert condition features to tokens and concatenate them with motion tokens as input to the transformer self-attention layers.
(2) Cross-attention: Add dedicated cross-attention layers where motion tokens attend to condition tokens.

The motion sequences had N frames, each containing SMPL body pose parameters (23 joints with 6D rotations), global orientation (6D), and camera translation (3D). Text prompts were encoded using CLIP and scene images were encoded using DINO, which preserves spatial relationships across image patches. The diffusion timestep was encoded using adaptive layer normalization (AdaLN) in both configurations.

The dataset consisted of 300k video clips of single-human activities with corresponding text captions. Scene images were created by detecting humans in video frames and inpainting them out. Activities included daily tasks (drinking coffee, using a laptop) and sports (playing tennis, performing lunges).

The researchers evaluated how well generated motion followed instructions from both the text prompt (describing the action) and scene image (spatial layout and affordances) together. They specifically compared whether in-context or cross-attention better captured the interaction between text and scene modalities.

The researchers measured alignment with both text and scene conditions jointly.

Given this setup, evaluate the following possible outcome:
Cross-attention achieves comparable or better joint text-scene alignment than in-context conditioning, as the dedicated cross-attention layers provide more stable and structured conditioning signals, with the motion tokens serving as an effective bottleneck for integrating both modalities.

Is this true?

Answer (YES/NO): NO